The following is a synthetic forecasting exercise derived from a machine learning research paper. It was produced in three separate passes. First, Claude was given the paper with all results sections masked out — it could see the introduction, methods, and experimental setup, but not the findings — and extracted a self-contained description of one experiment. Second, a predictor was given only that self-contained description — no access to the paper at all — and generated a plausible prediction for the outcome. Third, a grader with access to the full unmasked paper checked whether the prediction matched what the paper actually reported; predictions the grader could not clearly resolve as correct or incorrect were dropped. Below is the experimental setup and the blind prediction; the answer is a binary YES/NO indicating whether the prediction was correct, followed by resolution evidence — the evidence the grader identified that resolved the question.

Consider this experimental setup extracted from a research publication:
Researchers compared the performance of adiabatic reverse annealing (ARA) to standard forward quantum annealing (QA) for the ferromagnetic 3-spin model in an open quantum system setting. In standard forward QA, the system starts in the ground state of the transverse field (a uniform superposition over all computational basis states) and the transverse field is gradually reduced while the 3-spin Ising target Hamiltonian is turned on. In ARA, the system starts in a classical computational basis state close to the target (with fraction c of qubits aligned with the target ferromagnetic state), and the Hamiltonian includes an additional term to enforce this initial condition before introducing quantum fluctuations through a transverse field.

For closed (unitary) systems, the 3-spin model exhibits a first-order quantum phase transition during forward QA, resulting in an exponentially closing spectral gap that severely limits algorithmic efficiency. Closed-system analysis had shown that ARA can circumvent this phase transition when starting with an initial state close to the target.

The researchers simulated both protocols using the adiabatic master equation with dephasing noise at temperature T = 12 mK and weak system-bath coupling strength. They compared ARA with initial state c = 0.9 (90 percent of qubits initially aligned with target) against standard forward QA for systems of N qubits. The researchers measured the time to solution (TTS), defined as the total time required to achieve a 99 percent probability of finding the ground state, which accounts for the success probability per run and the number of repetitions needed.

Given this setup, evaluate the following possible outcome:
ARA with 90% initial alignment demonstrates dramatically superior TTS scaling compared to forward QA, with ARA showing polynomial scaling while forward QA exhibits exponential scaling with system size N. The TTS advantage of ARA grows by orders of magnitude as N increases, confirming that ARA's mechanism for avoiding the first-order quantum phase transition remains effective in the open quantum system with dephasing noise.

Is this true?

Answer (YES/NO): NO